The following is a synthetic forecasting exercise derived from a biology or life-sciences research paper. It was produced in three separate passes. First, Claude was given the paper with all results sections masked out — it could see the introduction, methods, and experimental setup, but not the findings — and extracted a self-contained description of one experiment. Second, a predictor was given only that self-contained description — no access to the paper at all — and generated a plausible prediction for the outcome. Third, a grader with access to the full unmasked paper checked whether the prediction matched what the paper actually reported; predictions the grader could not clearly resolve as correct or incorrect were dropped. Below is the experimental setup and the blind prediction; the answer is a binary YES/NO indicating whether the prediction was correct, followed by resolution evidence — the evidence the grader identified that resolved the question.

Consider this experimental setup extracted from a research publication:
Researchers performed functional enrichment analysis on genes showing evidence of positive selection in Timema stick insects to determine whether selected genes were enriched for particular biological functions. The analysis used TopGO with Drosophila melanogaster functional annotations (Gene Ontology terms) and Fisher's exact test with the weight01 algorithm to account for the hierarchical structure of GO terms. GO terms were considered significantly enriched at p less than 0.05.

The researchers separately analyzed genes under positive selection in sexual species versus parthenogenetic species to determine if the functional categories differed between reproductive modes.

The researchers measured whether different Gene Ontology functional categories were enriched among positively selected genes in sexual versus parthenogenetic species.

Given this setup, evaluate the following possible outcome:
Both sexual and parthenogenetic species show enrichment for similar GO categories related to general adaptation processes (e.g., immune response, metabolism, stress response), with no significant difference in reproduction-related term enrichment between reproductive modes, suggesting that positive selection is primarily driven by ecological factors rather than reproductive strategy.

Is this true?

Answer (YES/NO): NO